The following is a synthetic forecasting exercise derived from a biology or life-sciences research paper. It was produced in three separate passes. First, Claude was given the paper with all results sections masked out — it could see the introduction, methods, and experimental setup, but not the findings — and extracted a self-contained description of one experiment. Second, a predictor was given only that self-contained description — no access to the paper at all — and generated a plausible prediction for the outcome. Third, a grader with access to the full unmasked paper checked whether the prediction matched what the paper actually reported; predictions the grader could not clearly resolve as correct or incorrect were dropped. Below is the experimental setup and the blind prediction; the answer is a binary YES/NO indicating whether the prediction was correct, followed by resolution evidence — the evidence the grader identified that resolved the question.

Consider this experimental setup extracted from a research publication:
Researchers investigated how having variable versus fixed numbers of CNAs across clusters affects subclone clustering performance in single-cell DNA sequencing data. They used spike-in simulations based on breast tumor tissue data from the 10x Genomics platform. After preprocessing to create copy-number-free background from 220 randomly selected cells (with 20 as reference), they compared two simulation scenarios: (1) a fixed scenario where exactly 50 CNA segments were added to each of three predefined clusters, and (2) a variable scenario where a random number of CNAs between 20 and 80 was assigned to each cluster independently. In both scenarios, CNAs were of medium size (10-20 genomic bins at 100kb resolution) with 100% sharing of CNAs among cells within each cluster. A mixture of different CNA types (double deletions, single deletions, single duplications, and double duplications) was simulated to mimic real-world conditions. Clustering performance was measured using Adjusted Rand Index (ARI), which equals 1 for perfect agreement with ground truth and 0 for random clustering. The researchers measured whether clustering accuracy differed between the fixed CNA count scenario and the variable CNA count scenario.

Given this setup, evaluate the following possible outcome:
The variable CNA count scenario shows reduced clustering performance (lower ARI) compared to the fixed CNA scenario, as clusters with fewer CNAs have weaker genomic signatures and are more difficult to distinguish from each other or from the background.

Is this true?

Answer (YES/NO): YES